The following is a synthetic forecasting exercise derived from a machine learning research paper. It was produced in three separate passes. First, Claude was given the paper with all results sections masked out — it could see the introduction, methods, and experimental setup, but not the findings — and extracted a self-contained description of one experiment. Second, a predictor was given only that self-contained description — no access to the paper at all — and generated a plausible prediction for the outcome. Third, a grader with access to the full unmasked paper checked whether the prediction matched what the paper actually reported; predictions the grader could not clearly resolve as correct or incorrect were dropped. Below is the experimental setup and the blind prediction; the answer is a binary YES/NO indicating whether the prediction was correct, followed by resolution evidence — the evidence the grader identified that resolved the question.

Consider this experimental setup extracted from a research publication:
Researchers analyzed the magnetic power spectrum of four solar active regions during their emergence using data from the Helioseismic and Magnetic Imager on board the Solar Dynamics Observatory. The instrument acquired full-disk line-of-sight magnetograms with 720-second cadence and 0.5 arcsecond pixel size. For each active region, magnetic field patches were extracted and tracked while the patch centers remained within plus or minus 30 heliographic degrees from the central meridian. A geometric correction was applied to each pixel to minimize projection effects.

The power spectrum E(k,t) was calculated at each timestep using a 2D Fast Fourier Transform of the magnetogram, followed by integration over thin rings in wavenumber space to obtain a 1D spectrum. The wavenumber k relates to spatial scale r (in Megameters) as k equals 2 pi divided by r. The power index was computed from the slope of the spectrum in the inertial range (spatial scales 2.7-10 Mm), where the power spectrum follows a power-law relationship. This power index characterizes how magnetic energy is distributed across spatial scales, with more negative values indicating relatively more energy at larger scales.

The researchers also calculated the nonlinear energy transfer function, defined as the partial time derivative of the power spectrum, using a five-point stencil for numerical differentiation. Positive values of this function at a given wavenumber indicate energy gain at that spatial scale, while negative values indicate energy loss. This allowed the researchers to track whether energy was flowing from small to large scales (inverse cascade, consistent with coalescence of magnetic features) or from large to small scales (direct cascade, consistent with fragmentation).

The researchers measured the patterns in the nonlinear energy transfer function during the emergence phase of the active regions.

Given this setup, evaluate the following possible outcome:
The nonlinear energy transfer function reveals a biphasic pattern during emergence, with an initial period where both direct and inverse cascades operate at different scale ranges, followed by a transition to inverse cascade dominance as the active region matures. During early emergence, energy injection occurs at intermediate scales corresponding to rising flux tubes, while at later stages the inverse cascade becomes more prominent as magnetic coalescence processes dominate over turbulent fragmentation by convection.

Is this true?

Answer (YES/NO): NO